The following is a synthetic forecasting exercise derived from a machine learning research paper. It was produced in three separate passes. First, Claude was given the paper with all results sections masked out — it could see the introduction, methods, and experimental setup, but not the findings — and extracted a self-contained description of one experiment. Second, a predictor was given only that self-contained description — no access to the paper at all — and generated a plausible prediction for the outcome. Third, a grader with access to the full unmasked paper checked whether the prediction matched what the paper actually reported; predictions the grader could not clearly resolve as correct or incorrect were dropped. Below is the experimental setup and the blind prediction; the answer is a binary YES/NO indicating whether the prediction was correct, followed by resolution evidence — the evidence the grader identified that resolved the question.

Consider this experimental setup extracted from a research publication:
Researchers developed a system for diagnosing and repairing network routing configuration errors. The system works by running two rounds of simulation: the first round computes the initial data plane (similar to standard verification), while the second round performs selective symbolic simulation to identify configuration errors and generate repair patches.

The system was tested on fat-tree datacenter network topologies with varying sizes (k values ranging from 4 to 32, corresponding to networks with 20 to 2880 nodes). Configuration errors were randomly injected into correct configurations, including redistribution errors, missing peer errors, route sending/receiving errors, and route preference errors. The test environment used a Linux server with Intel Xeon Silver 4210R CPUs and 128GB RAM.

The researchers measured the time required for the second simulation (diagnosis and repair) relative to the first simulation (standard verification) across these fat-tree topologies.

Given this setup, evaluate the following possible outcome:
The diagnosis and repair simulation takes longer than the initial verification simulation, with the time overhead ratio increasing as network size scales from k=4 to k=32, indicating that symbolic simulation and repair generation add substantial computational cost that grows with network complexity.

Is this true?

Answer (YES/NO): NO